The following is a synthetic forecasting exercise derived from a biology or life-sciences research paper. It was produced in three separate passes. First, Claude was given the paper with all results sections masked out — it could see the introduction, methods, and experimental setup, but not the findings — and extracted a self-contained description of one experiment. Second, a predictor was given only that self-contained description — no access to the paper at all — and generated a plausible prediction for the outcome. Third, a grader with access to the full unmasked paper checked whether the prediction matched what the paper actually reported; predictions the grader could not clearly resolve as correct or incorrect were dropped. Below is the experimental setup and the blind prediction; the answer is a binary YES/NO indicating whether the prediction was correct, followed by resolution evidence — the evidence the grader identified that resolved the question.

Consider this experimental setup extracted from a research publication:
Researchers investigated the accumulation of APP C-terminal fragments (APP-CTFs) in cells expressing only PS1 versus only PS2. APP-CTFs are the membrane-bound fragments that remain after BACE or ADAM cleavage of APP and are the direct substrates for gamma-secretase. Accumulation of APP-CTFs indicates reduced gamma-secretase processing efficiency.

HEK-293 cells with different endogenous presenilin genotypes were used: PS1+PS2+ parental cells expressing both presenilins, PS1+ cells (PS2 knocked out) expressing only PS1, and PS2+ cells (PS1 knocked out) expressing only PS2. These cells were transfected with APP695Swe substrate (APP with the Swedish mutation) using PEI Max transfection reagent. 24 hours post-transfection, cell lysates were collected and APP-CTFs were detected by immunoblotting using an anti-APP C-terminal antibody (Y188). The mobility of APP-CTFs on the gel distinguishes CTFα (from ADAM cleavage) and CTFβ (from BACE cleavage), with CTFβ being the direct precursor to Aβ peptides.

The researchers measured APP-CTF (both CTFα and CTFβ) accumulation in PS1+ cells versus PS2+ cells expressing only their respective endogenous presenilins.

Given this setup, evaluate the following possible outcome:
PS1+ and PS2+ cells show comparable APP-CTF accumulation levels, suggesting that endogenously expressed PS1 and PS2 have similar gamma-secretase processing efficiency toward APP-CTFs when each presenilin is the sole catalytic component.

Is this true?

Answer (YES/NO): NO